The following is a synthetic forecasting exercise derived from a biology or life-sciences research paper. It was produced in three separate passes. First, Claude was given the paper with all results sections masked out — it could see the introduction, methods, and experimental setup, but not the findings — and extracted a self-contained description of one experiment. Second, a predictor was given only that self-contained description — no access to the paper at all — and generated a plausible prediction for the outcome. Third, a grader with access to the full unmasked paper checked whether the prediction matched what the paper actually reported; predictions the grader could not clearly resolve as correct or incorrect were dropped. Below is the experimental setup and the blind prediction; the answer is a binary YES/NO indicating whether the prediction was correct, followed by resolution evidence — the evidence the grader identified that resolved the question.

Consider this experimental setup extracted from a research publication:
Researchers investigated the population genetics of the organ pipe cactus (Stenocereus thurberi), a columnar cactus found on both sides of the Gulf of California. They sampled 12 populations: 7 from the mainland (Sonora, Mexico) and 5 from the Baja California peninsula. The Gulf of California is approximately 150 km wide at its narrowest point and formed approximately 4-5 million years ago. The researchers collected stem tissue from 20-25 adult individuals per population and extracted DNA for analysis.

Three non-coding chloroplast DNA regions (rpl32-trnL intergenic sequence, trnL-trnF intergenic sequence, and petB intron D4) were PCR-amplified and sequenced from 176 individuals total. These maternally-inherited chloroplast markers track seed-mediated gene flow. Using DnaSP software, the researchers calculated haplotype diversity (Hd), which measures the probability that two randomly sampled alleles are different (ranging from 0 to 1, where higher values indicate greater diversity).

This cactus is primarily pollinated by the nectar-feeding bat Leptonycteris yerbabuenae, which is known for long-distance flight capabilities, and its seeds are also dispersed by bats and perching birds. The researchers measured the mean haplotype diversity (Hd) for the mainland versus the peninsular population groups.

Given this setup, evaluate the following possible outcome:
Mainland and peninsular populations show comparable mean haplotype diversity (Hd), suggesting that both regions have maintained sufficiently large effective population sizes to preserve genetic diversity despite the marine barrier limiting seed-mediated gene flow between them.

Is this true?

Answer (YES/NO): NO